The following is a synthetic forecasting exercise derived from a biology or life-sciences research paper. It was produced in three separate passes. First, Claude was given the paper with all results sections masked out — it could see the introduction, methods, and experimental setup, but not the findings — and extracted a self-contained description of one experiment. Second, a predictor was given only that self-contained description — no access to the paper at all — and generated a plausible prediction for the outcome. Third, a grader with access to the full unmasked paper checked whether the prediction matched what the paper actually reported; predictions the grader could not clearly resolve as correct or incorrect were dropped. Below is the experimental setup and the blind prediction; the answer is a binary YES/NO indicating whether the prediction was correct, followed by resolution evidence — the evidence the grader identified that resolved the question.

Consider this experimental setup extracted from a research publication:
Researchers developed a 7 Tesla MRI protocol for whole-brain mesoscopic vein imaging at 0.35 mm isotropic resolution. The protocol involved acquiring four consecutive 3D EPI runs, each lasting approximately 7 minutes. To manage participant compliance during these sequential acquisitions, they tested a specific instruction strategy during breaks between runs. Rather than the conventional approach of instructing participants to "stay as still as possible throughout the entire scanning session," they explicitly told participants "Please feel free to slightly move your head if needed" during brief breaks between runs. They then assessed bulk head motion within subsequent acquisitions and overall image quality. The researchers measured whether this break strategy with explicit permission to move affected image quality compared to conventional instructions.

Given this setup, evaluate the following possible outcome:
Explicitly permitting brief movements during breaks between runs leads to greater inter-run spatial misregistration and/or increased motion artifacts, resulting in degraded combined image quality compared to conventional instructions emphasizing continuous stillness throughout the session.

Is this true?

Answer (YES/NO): NO